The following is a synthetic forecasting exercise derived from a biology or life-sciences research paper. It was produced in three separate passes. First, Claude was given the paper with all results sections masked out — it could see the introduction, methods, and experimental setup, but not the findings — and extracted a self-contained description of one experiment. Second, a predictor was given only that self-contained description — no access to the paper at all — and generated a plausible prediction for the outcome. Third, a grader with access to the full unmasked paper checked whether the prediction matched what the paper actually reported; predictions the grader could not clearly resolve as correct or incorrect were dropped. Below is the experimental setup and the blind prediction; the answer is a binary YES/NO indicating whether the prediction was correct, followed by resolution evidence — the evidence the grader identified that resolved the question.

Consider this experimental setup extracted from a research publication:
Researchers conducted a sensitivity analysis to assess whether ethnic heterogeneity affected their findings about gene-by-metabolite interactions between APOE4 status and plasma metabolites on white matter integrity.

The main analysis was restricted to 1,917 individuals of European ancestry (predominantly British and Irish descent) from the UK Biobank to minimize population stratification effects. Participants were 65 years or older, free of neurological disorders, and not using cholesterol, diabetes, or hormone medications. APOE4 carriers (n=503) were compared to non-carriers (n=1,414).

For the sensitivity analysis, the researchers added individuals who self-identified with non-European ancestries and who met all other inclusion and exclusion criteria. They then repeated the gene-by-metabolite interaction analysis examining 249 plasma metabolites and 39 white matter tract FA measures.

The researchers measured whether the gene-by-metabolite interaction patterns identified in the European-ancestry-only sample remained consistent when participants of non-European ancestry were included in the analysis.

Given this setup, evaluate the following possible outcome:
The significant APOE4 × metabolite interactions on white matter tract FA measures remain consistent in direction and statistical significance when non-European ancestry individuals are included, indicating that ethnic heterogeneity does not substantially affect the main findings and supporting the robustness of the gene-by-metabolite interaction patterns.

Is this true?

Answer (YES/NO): YES